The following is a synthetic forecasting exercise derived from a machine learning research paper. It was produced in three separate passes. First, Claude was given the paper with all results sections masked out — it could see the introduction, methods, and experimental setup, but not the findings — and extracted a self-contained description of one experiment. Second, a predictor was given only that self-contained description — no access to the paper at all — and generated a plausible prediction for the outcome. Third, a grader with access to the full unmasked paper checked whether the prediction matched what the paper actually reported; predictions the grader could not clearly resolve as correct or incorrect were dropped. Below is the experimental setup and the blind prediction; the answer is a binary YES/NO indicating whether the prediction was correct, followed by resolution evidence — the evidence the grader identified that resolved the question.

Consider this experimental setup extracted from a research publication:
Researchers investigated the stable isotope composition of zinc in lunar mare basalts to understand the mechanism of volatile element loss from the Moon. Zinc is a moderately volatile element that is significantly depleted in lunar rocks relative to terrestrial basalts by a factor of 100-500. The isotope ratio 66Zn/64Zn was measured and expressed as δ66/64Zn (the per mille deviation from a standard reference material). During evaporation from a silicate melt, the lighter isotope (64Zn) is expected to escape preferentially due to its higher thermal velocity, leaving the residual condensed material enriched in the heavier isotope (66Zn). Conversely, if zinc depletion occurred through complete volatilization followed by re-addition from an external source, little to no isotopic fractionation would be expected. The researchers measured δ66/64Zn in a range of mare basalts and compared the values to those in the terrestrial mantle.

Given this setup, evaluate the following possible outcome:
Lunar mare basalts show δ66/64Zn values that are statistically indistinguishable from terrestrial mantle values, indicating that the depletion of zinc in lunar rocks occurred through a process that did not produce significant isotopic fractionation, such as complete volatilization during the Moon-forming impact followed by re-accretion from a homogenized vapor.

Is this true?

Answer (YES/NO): NO